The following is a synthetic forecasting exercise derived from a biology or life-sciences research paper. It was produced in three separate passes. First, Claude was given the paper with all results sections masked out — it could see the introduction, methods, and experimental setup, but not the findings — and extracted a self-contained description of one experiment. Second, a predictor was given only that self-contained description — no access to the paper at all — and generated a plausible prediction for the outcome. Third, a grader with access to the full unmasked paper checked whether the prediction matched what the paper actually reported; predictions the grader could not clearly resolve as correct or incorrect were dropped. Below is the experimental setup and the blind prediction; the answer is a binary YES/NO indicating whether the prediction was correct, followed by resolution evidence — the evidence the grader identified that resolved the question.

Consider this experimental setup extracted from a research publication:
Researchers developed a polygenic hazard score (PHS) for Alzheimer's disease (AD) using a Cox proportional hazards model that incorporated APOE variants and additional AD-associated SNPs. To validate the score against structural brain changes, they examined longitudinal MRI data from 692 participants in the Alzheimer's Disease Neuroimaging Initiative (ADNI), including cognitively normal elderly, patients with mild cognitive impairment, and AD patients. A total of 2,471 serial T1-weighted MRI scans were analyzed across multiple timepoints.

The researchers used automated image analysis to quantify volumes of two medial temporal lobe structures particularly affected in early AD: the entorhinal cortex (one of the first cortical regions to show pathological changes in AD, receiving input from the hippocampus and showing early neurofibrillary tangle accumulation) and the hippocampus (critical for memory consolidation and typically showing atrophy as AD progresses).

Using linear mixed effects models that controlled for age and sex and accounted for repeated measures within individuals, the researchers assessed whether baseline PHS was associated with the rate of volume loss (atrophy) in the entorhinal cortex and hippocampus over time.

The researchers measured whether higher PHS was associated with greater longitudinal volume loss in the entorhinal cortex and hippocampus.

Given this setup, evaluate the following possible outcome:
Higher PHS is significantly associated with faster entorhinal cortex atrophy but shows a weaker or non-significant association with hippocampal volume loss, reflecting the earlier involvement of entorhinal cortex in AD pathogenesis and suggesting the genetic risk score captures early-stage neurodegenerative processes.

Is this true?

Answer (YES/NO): NO